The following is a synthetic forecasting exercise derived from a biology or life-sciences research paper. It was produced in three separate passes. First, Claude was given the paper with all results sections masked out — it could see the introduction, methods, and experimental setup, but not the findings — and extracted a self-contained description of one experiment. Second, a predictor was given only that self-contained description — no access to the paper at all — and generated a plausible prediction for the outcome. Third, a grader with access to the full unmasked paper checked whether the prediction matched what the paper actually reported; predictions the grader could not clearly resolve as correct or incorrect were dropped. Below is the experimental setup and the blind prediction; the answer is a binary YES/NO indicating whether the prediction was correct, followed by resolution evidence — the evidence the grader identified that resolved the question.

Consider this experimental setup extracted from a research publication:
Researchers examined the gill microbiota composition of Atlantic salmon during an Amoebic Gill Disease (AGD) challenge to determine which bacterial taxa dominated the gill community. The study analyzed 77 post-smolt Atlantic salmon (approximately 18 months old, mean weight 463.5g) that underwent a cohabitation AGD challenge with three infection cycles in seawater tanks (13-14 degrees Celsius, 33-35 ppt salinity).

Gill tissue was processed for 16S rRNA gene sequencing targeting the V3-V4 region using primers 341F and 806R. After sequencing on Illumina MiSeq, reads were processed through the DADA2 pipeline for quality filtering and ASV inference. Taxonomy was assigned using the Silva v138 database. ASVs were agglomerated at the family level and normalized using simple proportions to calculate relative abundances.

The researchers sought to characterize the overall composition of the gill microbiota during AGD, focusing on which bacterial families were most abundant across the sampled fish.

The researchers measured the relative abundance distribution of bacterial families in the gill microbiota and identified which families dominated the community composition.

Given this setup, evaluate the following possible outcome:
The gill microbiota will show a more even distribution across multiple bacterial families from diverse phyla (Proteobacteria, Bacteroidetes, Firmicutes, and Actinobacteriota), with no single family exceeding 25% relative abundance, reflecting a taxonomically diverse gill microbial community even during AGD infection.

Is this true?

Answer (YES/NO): NO